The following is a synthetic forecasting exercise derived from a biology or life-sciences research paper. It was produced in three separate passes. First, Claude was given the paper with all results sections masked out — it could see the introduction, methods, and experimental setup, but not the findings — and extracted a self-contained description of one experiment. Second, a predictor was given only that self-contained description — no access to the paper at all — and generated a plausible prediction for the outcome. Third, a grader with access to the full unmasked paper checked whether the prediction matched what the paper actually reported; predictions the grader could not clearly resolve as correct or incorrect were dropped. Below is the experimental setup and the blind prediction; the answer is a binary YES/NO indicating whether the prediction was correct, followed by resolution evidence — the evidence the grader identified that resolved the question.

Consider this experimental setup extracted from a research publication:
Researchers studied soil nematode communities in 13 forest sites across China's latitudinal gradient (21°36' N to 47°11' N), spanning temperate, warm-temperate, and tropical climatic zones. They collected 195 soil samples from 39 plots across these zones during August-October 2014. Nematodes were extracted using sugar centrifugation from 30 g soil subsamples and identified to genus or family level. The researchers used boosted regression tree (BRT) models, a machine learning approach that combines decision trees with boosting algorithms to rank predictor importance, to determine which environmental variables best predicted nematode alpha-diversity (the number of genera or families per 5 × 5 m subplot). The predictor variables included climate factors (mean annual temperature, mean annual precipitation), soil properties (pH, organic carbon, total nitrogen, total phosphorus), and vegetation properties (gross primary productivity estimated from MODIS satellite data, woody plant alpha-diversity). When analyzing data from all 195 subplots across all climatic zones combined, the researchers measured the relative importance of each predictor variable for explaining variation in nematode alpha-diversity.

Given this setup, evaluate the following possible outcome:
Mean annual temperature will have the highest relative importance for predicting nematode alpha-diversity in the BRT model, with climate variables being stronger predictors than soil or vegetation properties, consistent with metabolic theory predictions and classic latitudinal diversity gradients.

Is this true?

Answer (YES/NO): NO